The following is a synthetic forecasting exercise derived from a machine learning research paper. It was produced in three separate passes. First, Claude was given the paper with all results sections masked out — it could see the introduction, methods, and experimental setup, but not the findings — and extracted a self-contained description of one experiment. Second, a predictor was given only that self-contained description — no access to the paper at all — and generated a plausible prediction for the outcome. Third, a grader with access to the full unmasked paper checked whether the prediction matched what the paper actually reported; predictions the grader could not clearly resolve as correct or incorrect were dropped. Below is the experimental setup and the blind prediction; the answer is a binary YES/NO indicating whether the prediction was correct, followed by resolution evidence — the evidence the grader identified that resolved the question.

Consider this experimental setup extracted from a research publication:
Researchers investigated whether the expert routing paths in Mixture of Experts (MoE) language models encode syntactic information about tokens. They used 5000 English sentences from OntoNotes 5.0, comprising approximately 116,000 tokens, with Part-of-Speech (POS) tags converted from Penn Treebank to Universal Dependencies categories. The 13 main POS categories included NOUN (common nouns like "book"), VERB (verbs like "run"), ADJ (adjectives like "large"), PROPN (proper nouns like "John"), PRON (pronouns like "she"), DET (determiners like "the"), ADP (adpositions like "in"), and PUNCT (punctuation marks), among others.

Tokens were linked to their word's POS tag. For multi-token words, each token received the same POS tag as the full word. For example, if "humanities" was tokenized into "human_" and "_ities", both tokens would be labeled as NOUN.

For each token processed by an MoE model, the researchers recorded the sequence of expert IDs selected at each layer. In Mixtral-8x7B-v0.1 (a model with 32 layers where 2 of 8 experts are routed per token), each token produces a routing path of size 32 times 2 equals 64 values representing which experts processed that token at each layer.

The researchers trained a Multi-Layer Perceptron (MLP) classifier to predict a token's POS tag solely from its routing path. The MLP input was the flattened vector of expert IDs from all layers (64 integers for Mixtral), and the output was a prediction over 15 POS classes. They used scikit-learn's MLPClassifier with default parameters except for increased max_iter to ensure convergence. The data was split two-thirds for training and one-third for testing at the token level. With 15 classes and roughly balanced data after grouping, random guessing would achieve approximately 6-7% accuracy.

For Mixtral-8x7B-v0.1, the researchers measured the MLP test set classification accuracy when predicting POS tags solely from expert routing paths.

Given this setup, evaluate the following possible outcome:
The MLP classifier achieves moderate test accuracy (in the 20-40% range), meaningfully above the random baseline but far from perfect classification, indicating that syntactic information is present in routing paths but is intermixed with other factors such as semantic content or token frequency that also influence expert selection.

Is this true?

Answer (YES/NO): NO